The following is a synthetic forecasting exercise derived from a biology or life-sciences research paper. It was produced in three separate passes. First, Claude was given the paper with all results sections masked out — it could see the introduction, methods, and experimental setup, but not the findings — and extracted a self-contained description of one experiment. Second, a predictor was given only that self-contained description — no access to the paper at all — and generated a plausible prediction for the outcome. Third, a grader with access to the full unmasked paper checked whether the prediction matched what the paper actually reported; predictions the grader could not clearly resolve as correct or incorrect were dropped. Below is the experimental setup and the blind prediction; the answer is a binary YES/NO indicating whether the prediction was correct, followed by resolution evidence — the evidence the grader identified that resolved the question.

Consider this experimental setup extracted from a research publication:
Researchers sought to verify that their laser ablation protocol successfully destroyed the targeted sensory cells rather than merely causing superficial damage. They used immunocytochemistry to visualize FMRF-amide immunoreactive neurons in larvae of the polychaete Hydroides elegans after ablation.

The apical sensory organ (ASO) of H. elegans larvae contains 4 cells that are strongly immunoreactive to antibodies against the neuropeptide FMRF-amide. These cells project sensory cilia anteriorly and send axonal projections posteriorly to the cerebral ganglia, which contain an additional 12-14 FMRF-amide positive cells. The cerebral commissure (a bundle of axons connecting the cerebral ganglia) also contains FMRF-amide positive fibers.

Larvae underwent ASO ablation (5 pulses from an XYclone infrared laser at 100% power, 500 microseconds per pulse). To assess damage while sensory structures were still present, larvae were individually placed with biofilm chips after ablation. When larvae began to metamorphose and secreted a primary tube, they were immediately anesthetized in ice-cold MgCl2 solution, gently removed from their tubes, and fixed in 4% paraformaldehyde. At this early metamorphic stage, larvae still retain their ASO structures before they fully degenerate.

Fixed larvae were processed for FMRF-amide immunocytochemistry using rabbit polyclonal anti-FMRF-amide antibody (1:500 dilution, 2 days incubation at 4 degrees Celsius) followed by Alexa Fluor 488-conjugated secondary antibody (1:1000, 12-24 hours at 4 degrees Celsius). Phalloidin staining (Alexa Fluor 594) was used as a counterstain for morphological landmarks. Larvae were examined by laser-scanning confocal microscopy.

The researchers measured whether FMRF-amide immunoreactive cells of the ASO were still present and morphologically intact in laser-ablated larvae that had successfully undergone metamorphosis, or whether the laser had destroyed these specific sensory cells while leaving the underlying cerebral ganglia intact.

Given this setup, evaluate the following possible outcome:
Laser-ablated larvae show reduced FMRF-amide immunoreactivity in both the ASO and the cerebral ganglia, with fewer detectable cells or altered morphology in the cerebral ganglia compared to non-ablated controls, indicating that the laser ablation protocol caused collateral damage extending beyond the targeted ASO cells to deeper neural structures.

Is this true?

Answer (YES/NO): NO